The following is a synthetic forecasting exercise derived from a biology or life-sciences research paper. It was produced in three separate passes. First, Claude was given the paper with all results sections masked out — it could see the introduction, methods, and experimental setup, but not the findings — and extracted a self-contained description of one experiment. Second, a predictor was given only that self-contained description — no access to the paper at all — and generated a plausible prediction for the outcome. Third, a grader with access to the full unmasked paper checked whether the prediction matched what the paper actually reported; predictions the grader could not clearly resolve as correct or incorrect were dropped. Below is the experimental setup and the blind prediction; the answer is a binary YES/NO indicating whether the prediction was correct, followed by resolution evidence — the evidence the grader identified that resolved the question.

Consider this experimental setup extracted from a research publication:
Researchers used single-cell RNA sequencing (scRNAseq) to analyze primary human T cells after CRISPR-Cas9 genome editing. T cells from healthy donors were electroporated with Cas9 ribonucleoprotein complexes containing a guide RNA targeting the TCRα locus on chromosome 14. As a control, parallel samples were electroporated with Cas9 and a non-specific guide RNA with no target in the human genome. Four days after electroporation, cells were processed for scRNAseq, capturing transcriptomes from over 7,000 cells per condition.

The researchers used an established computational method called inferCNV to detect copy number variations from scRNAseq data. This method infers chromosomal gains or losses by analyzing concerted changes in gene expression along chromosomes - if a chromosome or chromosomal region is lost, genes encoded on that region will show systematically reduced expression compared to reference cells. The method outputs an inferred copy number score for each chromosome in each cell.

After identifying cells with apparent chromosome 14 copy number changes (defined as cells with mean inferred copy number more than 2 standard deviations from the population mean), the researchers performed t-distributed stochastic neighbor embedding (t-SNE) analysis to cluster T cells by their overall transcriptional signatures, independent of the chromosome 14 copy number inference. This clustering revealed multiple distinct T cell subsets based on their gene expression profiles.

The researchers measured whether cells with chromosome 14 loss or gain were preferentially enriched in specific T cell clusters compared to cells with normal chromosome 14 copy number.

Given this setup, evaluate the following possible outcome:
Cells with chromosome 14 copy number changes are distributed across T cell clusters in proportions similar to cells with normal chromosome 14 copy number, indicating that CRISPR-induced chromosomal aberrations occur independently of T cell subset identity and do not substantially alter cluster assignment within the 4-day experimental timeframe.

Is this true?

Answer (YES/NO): YES